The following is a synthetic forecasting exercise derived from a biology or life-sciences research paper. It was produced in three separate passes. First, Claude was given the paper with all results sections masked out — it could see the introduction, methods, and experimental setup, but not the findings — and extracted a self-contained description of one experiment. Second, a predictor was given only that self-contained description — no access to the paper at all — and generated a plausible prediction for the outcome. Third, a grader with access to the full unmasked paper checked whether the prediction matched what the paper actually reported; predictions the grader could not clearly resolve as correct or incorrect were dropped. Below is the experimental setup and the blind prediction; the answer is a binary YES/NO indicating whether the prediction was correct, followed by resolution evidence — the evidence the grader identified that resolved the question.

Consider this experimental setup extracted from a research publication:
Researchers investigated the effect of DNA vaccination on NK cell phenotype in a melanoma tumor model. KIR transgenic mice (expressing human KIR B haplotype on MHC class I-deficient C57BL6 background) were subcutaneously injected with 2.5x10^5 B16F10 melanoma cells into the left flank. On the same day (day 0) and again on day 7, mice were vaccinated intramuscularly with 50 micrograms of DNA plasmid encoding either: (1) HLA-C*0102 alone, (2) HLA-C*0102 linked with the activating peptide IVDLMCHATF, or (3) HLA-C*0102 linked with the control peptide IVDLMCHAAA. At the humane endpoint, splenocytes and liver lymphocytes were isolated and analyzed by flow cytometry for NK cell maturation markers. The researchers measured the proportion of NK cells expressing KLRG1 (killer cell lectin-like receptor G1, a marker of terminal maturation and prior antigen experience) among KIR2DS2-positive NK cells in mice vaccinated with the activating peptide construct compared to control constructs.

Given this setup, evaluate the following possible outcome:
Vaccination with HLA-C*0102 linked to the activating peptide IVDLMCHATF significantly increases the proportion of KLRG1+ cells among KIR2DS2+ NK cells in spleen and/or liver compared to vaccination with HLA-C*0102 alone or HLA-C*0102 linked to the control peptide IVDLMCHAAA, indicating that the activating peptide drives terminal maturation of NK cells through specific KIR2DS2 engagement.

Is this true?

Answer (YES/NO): YES